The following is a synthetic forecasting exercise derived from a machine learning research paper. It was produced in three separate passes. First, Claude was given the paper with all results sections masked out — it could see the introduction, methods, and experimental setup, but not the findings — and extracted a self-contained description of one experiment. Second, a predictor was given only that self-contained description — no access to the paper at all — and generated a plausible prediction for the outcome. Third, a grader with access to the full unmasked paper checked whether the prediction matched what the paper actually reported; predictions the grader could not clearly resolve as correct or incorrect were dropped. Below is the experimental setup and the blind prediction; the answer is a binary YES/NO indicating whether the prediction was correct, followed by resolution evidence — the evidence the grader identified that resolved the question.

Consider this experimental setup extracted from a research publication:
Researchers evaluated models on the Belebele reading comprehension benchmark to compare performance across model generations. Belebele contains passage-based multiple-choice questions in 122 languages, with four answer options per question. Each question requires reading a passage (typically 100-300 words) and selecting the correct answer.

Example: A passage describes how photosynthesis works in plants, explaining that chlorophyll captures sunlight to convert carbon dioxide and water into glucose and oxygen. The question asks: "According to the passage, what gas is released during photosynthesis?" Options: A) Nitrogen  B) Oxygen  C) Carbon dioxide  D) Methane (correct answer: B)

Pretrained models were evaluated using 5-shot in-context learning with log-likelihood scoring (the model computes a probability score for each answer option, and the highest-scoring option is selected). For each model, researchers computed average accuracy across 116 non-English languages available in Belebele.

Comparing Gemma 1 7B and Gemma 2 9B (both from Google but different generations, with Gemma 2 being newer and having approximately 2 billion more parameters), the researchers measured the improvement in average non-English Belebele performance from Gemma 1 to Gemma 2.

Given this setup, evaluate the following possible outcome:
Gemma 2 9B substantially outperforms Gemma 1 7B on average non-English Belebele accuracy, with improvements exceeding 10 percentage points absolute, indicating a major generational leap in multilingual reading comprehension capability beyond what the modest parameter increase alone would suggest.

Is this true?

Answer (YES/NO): YES